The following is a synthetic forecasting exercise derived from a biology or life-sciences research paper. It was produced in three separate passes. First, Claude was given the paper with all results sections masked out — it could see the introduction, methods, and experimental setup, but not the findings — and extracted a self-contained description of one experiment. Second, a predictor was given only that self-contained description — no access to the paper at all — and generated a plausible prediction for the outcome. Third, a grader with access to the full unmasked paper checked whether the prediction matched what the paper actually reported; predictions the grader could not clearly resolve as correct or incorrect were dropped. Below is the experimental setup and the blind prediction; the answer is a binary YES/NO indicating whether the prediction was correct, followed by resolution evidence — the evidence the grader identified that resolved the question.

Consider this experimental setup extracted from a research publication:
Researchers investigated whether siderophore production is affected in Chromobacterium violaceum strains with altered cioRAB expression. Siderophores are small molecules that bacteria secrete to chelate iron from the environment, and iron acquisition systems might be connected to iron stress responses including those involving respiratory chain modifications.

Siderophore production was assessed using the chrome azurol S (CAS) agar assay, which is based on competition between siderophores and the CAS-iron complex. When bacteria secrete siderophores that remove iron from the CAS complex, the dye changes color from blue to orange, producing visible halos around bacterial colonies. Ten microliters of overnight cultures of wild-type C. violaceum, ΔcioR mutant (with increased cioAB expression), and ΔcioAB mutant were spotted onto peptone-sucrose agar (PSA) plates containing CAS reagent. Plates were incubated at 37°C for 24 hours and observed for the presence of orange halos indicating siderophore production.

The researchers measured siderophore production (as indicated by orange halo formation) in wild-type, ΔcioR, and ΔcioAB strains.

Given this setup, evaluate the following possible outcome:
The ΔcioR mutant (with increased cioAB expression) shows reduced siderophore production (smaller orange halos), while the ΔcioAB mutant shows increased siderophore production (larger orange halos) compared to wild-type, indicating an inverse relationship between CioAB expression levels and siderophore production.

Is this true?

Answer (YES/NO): NO